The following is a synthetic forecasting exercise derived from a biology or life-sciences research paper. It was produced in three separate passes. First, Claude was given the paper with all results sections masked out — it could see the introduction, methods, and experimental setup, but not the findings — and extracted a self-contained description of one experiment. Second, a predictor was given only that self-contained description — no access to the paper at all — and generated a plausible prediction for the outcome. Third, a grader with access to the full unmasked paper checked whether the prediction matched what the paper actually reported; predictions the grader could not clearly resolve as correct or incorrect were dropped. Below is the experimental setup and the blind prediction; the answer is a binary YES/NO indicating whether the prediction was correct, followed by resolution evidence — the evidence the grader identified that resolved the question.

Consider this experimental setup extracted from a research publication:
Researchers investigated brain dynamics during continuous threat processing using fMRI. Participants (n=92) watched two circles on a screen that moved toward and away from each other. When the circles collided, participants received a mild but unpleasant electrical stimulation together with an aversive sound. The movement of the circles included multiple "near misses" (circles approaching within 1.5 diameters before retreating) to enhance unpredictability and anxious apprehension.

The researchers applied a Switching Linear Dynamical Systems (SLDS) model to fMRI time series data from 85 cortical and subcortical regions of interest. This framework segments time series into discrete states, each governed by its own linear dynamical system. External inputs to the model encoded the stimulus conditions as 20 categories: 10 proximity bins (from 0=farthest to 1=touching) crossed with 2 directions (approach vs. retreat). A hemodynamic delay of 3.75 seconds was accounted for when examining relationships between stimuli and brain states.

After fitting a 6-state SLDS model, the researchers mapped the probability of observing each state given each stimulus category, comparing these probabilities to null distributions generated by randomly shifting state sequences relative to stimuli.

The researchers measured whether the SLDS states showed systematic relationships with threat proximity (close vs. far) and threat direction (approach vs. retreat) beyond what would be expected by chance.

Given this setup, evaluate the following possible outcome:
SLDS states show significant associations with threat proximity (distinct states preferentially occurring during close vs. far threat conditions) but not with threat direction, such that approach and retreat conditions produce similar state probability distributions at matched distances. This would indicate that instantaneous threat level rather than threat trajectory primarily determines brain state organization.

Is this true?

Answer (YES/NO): NO